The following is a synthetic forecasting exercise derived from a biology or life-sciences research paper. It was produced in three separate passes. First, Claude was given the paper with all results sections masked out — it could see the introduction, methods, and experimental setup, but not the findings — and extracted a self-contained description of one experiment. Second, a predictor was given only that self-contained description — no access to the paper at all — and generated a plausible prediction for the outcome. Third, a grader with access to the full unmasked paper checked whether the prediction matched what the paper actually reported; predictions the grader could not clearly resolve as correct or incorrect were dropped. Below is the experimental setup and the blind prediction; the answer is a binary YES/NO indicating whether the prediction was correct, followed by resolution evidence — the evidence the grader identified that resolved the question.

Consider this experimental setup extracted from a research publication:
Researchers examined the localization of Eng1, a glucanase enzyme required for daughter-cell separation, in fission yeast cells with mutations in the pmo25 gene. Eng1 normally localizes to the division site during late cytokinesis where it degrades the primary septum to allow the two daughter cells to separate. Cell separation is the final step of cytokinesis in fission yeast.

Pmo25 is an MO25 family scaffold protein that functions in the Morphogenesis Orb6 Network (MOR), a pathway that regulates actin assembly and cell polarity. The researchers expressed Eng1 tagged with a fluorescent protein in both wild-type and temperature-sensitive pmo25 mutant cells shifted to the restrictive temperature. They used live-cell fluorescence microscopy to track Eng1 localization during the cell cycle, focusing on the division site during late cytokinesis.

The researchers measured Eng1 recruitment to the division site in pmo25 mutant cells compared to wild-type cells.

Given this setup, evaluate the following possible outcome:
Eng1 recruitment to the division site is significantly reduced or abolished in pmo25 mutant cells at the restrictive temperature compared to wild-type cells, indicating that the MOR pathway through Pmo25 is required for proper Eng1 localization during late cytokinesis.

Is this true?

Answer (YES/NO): YES